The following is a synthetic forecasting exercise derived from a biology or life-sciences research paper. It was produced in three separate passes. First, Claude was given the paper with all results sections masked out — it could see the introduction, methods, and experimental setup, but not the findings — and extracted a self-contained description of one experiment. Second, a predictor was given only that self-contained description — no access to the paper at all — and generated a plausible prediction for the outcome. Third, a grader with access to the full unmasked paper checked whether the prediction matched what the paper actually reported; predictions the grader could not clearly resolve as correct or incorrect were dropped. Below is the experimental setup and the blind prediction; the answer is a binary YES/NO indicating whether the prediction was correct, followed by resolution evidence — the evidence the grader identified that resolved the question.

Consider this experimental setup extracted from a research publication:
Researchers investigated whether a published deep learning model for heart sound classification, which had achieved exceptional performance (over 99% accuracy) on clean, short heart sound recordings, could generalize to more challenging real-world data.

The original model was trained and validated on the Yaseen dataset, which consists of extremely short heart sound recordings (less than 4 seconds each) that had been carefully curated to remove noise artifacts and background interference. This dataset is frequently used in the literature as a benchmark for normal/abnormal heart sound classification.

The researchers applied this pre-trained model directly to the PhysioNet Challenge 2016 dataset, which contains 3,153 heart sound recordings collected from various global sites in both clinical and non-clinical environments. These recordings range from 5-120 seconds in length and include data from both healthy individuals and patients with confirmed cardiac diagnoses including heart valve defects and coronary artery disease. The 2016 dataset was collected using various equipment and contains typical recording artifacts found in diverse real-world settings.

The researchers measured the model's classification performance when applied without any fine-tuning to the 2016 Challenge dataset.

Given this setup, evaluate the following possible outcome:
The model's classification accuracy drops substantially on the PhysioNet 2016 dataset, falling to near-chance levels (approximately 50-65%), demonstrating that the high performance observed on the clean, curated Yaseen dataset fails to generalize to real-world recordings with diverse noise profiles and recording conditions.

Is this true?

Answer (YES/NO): NO